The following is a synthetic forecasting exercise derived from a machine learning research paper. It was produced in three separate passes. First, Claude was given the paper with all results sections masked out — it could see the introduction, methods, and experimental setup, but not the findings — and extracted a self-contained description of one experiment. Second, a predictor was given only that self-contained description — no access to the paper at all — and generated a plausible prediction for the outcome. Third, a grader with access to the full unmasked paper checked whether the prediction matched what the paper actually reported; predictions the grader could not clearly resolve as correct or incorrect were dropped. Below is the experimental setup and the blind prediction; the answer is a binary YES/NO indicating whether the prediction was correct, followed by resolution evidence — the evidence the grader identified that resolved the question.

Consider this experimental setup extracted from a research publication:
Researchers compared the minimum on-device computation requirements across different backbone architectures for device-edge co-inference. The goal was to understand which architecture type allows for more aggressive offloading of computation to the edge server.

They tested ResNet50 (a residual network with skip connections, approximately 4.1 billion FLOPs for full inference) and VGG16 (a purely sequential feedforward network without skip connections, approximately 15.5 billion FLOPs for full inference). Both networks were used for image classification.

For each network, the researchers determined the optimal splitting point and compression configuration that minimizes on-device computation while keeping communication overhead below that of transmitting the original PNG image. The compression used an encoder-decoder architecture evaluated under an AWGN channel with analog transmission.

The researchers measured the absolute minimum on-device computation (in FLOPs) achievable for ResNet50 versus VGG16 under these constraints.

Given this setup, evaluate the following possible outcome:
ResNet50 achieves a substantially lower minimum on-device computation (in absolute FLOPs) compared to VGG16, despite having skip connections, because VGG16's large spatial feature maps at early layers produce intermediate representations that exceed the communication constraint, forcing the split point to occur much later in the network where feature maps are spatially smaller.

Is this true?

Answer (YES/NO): NO